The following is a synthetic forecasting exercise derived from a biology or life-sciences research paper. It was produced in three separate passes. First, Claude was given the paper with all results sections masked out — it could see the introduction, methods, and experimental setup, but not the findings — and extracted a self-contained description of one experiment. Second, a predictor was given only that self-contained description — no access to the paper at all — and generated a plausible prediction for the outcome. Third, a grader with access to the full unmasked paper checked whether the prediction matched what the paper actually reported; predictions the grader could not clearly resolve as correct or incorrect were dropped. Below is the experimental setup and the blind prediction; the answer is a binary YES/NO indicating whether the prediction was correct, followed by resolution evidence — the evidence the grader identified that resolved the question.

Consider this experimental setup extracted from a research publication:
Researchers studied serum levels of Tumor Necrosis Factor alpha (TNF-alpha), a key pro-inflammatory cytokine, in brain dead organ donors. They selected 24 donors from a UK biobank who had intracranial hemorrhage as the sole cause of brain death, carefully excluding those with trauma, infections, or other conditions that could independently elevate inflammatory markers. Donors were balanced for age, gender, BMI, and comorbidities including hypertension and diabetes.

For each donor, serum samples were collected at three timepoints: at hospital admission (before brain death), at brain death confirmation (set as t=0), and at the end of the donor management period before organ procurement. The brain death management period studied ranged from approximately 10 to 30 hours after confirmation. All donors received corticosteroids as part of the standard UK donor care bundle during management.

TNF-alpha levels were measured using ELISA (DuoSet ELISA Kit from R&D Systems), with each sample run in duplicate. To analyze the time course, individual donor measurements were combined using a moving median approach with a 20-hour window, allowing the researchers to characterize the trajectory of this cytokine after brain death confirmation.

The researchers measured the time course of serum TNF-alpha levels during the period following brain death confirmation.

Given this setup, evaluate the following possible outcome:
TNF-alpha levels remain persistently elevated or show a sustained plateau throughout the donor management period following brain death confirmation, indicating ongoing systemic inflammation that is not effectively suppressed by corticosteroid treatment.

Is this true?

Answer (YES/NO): NO